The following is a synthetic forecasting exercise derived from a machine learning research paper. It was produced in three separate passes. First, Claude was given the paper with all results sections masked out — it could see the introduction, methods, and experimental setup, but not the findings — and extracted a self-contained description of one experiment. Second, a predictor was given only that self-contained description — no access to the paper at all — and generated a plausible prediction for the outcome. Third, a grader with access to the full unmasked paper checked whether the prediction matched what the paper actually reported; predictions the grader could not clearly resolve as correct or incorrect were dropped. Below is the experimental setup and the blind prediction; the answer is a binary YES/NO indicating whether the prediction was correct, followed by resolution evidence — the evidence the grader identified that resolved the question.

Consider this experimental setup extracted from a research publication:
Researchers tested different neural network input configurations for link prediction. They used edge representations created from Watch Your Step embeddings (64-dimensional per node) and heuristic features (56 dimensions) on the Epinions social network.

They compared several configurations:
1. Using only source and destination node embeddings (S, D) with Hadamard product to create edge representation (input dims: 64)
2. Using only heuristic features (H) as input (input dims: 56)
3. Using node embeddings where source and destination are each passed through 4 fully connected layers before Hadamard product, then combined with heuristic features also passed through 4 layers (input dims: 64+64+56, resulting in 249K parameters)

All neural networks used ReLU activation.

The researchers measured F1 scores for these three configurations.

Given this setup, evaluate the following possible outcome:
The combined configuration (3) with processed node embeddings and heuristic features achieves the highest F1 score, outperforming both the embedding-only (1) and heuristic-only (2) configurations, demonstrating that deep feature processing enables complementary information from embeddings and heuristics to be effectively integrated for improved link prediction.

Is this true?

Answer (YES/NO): NO